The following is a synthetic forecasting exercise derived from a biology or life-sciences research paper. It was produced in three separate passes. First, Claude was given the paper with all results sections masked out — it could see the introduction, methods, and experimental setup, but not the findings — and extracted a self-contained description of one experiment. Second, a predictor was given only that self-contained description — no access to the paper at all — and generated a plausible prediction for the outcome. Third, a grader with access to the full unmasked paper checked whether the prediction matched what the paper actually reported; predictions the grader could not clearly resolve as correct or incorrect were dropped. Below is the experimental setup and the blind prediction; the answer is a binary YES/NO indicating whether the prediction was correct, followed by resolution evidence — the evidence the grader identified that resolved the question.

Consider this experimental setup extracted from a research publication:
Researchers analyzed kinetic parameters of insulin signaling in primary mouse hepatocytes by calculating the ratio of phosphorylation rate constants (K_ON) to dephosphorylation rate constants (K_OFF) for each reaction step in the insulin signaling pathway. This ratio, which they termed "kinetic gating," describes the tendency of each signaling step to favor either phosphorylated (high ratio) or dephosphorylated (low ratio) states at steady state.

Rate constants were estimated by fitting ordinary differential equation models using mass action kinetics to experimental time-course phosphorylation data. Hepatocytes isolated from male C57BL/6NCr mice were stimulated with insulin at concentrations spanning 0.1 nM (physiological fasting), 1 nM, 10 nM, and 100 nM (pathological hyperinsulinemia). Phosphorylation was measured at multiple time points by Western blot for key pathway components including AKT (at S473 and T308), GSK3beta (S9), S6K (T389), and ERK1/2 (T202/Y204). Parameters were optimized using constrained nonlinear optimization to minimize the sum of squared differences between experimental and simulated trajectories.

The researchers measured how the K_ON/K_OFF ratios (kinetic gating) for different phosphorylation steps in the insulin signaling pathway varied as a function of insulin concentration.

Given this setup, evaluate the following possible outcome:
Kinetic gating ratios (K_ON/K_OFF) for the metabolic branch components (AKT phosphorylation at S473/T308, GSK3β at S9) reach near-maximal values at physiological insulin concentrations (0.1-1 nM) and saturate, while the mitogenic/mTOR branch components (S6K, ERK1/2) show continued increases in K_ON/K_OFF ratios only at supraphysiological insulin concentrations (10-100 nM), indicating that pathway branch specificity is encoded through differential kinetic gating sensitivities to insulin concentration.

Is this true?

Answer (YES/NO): NO